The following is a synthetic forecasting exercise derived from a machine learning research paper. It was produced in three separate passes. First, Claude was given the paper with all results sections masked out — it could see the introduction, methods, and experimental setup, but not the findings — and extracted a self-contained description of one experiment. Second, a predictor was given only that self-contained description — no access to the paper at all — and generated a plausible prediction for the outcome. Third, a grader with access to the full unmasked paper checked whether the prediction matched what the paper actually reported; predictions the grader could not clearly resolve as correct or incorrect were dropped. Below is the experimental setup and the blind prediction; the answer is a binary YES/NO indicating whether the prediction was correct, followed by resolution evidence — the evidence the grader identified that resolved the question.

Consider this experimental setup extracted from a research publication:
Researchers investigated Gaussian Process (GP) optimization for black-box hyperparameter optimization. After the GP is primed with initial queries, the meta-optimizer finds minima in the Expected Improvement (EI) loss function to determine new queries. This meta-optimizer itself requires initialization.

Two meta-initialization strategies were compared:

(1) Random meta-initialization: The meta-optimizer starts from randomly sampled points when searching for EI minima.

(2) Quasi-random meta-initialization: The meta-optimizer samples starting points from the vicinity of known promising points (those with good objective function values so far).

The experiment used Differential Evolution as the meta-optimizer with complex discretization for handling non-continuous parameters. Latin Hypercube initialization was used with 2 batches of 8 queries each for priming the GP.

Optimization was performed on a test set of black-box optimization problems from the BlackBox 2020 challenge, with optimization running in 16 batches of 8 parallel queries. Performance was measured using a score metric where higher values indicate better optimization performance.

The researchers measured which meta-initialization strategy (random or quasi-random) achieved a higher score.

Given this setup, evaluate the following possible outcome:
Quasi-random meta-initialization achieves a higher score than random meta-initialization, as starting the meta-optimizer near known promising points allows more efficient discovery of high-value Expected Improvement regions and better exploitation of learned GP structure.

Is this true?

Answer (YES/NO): YES